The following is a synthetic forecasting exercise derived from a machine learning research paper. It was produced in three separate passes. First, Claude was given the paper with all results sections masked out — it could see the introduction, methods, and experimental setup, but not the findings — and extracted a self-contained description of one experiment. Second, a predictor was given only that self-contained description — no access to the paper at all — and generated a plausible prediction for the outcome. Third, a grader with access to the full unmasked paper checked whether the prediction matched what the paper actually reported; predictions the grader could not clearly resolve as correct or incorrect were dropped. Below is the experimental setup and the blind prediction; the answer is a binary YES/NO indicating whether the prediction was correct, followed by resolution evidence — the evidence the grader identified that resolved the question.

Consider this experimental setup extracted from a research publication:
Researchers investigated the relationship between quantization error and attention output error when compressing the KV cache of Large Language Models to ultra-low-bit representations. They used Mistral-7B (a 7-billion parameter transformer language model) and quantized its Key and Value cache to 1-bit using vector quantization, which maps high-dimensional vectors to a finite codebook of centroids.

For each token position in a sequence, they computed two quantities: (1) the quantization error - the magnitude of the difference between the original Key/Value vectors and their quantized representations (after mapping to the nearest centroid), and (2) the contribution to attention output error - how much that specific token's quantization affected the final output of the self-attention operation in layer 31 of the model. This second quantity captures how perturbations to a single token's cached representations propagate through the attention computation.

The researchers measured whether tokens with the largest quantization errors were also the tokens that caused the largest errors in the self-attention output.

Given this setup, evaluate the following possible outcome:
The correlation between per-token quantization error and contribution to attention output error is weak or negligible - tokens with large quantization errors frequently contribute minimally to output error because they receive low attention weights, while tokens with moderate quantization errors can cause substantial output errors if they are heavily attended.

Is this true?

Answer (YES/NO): YES